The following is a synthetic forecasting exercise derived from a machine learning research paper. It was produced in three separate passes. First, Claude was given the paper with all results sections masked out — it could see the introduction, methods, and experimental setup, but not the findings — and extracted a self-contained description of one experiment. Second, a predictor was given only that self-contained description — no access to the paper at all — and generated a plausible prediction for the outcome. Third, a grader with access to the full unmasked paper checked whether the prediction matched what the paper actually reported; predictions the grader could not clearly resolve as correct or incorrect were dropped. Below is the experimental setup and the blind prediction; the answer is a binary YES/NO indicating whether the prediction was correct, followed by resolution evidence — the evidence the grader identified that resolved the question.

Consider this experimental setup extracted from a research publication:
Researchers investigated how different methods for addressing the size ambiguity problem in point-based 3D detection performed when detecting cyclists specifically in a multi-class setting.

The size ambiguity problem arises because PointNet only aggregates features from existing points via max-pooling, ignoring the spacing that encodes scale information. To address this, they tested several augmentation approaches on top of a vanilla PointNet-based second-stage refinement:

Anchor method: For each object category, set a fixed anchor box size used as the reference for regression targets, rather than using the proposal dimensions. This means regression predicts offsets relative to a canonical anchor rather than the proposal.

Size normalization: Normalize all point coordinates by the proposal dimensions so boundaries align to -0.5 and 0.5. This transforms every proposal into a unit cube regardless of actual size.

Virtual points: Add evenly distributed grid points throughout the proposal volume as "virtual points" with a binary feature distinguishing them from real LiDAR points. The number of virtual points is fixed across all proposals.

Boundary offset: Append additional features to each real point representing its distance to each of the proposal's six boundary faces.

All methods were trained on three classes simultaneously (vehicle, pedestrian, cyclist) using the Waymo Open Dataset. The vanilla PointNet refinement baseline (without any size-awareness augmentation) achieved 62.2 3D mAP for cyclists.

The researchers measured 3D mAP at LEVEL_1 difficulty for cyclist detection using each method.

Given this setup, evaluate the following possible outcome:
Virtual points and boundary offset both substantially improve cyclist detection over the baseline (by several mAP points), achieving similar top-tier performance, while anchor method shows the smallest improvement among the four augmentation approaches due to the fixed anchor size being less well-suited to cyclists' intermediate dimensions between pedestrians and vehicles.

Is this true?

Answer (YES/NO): YES